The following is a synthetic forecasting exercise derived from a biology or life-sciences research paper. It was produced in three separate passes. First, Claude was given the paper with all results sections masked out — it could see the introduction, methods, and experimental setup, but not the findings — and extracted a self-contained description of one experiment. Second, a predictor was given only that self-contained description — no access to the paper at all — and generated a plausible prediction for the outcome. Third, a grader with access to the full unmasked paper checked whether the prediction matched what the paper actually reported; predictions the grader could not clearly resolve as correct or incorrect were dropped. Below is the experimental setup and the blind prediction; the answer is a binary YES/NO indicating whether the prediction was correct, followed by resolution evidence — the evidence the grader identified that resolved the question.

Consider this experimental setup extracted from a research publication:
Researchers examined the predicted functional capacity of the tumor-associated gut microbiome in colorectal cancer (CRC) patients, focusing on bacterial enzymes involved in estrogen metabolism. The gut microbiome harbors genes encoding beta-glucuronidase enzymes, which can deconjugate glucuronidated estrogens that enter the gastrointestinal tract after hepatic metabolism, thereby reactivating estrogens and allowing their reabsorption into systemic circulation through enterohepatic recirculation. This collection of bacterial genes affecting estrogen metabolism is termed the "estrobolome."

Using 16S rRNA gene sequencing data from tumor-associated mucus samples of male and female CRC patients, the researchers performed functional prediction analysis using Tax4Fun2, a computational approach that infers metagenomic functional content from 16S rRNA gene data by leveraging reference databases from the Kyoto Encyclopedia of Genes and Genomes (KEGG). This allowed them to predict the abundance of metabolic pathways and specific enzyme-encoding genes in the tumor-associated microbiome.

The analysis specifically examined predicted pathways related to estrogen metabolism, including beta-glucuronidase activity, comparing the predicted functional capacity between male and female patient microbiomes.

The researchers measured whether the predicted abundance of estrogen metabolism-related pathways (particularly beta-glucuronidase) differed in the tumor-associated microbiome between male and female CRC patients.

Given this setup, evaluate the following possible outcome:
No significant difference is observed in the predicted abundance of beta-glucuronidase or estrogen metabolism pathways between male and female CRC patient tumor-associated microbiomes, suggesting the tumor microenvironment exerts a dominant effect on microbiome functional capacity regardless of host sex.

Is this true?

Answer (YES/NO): NO